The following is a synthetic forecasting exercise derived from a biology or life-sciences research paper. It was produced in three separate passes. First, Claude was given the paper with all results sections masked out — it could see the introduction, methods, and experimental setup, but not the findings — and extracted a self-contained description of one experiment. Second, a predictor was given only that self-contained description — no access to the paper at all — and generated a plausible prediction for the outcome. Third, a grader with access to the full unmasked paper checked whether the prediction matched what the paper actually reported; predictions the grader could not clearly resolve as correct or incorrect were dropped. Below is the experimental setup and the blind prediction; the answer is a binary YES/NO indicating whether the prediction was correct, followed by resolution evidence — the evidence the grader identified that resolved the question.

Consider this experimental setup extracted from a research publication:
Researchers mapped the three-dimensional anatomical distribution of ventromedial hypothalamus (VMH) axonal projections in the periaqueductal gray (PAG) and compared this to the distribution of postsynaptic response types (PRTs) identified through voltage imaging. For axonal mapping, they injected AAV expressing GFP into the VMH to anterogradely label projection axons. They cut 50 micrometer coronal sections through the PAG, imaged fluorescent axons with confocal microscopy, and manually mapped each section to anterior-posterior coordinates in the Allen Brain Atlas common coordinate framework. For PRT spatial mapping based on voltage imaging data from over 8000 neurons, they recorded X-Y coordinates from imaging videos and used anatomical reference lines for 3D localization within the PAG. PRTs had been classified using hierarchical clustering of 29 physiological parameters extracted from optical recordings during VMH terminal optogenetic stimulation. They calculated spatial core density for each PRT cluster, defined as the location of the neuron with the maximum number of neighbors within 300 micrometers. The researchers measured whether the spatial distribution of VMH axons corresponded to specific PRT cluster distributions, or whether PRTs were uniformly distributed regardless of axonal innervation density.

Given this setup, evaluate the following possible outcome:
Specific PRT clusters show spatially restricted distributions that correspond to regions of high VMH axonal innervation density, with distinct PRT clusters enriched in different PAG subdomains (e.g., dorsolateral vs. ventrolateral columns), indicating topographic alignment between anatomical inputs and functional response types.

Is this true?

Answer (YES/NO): YES